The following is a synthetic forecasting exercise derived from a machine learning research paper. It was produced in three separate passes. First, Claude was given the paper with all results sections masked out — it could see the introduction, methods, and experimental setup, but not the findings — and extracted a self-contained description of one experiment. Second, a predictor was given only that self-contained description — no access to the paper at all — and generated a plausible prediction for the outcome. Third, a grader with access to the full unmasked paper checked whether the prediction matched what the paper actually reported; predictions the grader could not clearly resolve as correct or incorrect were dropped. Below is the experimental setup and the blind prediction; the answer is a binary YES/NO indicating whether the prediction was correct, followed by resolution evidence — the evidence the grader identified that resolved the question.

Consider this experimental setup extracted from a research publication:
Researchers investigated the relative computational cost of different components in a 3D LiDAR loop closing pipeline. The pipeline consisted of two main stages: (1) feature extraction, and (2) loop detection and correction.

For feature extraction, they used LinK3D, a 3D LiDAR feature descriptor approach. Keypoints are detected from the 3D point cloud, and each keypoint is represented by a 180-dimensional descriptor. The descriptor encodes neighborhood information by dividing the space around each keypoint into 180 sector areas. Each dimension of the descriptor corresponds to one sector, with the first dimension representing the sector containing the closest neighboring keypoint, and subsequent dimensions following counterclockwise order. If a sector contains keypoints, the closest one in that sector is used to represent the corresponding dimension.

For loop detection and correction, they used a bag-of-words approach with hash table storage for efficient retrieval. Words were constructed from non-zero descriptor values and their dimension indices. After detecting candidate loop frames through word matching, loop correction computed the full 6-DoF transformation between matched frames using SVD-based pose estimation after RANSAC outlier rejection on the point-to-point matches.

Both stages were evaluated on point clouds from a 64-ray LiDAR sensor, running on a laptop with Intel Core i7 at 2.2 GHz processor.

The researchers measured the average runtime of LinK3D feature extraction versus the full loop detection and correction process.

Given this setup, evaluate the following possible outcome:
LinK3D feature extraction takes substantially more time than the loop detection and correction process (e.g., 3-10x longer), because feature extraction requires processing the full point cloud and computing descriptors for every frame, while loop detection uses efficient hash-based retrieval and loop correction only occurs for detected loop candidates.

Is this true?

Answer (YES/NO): NO